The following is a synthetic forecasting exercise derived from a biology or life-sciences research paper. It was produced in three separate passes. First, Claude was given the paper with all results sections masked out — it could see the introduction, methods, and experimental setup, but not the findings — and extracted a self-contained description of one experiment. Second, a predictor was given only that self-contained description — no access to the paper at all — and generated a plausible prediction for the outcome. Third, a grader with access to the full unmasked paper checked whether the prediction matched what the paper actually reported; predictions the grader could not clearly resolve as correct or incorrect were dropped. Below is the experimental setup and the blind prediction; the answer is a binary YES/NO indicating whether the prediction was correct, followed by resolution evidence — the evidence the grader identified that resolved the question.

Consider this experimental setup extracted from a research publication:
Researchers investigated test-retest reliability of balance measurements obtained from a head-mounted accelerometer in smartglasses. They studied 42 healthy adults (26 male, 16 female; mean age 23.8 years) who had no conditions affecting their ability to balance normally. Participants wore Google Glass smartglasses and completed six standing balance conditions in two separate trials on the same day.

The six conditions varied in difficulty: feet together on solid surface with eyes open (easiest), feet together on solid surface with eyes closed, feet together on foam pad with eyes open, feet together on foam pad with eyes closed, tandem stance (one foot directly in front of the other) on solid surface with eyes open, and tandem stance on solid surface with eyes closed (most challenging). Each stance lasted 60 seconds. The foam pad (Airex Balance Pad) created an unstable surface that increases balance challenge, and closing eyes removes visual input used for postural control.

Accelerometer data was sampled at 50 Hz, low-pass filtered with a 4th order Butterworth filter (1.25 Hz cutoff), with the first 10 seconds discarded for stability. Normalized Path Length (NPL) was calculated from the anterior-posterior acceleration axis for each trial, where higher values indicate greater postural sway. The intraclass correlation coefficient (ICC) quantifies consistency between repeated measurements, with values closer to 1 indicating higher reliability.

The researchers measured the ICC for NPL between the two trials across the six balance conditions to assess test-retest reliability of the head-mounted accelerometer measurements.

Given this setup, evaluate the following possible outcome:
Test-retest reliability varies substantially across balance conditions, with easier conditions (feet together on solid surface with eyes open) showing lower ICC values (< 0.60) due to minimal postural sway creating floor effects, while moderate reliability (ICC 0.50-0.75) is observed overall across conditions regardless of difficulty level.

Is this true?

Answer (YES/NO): NO